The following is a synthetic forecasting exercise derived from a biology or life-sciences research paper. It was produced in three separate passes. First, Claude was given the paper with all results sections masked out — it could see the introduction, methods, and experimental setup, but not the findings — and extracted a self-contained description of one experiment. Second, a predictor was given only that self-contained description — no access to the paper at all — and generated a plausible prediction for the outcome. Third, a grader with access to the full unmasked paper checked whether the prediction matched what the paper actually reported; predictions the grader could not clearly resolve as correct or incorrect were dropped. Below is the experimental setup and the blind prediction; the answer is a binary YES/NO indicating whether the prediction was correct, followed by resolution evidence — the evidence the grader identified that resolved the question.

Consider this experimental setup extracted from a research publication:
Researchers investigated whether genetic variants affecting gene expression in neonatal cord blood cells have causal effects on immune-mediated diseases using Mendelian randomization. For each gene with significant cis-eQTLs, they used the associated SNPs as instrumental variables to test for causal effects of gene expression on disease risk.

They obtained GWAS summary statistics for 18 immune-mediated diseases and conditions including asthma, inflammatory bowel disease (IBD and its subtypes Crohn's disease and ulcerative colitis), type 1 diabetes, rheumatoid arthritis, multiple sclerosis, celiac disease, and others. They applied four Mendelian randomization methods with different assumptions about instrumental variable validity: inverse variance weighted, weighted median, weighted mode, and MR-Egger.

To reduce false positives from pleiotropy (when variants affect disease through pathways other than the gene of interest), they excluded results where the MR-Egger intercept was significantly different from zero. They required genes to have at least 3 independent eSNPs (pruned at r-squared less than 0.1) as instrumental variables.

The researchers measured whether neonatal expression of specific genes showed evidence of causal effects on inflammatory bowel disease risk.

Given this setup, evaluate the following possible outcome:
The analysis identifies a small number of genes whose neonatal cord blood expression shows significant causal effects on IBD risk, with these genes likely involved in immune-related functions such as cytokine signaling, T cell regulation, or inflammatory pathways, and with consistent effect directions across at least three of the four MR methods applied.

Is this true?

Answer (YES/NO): YES